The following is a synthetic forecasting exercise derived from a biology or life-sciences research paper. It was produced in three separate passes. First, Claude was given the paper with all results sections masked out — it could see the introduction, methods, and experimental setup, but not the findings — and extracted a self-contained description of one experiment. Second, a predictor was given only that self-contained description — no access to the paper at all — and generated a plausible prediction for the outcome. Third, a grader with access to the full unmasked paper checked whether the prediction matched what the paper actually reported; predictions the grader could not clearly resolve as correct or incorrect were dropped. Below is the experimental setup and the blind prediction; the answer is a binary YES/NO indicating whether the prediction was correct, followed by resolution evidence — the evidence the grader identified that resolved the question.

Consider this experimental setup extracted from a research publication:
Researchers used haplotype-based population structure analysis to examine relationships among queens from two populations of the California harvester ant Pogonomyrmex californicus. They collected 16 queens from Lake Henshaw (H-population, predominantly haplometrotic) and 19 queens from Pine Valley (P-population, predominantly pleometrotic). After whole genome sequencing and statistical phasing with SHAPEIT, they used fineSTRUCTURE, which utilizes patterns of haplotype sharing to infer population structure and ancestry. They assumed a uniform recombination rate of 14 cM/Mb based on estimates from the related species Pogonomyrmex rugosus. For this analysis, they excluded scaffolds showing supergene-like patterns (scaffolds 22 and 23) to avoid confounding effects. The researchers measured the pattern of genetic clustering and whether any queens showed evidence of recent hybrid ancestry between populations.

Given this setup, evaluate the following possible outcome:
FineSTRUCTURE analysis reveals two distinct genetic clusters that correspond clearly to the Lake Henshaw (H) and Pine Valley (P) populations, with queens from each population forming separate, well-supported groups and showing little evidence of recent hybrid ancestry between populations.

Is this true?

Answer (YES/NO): NO